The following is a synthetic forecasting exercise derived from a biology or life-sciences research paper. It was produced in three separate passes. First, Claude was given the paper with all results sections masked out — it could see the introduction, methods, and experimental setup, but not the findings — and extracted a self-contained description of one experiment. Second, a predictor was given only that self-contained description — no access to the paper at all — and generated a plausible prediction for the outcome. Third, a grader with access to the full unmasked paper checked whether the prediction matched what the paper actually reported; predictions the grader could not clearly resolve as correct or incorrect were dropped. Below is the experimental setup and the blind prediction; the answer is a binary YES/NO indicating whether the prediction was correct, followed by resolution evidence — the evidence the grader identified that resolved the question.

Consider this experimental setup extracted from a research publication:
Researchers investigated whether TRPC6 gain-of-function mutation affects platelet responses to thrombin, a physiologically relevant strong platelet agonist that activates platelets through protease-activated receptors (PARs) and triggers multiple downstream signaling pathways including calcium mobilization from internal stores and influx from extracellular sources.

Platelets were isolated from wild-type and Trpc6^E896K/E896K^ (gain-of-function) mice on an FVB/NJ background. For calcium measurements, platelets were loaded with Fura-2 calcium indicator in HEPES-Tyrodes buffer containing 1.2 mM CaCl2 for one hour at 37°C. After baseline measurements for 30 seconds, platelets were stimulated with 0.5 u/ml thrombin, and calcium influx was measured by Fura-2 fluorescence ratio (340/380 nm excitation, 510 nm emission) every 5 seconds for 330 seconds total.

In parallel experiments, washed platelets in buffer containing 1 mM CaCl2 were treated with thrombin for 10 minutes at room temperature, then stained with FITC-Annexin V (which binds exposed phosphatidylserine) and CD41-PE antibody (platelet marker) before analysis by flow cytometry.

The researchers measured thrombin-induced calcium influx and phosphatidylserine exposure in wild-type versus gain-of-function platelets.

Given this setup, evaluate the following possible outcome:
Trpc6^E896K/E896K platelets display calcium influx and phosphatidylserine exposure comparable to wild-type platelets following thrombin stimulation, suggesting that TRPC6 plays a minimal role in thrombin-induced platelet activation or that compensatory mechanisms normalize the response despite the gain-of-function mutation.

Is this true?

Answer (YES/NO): NO